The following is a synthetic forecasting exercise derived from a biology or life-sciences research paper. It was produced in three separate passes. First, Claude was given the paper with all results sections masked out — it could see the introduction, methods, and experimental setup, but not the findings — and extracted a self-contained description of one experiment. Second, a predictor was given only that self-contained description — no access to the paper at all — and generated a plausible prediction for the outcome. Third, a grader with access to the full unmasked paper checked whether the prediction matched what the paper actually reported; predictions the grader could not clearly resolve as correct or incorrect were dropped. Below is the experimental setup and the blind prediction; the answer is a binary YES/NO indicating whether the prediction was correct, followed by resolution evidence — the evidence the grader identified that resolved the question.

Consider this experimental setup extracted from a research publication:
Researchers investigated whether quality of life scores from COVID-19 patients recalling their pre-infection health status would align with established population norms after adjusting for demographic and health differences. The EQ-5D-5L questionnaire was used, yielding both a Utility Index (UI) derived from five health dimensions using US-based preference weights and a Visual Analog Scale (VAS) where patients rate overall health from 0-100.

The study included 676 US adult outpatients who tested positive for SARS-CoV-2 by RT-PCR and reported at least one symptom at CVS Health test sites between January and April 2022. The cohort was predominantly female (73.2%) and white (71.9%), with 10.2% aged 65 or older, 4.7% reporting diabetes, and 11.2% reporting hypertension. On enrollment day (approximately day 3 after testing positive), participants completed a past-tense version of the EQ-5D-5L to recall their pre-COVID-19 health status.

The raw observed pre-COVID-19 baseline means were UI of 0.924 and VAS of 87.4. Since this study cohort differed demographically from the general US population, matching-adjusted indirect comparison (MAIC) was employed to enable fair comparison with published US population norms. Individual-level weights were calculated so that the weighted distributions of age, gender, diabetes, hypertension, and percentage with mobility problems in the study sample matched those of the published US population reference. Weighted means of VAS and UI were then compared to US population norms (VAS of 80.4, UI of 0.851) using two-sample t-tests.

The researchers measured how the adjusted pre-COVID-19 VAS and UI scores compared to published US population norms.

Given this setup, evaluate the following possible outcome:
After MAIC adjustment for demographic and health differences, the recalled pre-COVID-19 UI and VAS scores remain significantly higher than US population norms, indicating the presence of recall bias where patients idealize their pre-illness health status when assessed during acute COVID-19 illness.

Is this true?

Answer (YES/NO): NO